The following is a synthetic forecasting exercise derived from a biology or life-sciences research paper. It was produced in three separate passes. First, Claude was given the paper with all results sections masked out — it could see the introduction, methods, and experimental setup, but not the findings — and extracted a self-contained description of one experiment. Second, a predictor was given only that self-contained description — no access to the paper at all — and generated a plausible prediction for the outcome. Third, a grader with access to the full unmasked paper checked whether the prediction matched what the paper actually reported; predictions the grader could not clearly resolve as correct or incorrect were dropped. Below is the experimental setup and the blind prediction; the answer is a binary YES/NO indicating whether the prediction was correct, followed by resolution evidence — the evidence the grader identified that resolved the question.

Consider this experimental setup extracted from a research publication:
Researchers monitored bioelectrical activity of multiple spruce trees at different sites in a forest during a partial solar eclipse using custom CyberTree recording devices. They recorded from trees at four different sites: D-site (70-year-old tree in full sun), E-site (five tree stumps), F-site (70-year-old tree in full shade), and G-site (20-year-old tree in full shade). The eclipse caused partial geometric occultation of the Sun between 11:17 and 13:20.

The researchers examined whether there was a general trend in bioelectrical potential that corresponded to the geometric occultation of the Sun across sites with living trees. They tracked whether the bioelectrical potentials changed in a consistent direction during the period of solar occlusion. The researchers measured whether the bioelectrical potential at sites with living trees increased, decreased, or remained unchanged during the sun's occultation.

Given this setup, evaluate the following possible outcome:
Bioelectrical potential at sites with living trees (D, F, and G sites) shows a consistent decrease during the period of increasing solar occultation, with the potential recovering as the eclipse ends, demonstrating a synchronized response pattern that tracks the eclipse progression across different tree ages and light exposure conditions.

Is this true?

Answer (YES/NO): YES